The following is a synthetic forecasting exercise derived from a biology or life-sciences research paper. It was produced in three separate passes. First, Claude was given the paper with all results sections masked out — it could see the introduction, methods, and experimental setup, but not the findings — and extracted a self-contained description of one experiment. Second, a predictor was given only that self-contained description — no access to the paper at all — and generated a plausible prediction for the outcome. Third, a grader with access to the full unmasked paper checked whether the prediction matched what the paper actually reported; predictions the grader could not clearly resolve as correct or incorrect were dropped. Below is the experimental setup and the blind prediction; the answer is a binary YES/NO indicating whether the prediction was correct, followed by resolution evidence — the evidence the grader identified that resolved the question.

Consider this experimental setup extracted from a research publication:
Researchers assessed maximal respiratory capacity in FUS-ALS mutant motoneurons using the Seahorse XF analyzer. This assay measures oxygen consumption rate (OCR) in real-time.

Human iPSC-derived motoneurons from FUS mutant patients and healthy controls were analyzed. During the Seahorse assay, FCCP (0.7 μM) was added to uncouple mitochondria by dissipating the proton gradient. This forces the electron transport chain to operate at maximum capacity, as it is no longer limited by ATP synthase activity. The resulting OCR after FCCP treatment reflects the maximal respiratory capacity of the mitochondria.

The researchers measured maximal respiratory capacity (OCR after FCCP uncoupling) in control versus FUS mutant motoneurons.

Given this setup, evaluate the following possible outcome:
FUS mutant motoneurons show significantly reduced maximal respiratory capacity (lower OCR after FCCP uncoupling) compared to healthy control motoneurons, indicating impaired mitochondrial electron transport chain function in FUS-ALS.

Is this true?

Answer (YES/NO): NO